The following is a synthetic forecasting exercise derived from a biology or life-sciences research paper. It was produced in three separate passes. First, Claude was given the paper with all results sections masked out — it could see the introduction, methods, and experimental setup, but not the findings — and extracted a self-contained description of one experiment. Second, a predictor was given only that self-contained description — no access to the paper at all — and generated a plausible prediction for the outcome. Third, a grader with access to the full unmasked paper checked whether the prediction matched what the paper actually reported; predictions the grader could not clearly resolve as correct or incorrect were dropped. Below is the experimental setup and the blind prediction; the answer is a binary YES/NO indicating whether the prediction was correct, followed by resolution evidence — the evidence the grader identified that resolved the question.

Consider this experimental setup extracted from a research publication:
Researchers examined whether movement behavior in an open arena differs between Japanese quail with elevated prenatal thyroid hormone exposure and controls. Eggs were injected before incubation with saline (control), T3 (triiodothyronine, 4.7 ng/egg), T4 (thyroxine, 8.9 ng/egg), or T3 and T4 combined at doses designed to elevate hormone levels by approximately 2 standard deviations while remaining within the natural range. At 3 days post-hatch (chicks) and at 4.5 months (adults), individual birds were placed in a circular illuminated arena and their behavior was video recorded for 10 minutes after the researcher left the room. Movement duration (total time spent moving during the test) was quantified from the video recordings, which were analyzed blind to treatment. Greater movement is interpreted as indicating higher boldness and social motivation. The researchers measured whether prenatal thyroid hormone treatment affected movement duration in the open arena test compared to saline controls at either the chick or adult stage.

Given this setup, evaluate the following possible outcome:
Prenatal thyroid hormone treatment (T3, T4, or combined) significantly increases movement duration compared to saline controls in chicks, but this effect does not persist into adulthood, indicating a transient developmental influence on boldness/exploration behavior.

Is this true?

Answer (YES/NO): NO